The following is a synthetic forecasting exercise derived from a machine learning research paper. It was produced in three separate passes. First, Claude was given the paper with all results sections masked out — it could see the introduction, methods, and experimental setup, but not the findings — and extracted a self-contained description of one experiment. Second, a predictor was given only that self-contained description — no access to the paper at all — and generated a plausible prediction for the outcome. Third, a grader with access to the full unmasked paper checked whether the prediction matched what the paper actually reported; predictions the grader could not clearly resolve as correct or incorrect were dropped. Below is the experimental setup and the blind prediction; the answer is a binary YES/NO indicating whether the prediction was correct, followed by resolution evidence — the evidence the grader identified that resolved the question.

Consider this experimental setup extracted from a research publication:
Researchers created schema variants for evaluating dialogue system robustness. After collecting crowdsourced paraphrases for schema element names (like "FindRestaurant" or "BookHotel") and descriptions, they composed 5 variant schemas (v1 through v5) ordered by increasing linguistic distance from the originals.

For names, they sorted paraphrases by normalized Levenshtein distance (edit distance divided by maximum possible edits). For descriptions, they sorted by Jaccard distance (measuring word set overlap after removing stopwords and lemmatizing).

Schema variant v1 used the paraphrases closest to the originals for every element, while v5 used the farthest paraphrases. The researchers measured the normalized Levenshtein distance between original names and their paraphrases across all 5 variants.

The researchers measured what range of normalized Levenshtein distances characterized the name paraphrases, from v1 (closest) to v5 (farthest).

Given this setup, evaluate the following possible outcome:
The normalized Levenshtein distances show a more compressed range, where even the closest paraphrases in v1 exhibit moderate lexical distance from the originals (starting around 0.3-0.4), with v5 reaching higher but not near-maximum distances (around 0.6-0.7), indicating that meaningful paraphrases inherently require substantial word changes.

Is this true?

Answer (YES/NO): YES